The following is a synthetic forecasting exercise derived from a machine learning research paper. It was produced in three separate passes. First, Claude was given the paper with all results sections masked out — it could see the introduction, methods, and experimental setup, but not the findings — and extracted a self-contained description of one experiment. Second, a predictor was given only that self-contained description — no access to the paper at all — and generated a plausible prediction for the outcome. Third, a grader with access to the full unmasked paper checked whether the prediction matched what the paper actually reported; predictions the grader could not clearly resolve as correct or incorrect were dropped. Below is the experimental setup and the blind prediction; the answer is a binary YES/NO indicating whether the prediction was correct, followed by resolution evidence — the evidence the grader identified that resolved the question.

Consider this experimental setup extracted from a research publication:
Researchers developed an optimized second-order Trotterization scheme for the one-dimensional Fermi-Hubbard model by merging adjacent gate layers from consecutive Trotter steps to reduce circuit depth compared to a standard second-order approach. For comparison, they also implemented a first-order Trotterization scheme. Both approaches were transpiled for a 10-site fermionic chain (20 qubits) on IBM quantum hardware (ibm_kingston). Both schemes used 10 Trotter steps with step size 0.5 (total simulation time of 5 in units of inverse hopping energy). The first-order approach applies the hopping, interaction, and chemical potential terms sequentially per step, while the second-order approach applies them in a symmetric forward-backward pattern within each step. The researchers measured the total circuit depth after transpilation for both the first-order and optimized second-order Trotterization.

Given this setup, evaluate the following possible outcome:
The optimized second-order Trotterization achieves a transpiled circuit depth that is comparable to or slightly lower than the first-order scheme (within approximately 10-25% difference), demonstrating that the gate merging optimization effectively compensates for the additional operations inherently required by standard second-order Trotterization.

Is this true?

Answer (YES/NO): NO